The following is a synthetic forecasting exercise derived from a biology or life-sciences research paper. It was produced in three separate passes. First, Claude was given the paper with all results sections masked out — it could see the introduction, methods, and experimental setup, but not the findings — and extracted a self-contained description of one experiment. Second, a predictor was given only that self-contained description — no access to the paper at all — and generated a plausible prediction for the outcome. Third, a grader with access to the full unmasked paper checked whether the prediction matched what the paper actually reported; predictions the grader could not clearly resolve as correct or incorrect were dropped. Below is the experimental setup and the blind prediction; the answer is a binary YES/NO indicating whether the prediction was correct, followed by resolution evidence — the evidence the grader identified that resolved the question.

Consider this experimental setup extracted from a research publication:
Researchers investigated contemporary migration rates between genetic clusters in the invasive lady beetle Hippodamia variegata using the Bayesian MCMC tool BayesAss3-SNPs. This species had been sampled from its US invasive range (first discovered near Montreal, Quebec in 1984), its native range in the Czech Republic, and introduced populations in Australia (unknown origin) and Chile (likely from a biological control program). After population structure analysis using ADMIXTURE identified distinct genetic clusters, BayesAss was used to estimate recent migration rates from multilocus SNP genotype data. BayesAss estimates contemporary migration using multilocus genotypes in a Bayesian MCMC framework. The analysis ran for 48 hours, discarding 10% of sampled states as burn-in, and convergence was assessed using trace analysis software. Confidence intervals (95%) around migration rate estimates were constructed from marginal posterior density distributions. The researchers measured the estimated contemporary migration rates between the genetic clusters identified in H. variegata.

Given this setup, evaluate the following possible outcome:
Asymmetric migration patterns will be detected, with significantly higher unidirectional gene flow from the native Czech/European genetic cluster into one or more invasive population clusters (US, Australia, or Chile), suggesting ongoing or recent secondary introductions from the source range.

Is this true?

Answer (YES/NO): NO